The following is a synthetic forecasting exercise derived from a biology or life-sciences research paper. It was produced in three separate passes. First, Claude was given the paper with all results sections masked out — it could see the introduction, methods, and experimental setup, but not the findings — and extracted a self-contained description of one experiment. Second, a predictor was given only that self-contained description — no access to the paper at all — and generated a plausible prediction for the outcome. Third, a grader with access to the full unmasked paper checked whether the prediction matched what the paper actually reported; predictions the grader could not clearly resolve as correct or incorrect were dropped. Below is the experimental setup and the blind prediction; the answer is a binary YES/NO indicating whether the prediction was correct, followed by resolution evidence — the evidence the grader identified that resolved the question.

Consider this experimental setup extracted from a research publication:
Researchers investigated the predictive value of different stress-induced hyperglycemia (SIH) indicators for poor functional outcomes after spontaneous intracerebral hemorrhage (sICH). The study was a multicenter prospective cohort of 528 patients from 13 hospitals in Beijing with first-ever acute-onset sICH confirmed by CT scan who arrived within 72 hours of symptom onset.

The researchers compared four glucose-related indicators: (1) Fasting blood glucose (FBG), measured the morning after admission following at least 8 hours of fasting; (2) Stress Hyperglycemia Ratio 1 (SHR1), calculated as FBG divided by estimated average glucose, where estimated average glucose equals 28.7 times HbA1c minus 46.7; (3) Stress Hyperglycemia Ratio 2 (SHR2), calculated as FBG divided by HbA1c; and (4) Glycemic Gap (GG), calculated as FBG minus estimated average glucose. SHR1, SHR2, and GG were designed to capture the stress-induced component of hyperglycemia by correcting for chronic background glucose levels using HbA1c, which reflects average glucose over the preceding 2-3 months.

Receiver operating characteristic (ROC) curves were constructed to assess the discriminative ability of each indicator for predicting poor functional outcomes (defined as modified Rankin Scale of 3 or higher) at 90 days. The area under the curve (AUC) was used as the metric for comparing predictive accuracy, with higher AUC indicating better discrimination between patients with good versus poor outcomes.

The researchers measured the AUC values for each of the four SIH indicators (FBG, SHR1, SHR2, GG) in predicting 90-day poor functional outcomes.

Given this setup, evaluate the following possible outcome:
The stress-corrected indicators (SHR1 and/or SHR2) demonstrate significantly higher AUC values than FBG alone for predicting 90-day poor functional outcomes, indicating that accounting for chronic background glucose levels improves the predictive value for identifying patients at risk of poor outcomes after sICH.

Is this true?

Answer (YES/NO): NO